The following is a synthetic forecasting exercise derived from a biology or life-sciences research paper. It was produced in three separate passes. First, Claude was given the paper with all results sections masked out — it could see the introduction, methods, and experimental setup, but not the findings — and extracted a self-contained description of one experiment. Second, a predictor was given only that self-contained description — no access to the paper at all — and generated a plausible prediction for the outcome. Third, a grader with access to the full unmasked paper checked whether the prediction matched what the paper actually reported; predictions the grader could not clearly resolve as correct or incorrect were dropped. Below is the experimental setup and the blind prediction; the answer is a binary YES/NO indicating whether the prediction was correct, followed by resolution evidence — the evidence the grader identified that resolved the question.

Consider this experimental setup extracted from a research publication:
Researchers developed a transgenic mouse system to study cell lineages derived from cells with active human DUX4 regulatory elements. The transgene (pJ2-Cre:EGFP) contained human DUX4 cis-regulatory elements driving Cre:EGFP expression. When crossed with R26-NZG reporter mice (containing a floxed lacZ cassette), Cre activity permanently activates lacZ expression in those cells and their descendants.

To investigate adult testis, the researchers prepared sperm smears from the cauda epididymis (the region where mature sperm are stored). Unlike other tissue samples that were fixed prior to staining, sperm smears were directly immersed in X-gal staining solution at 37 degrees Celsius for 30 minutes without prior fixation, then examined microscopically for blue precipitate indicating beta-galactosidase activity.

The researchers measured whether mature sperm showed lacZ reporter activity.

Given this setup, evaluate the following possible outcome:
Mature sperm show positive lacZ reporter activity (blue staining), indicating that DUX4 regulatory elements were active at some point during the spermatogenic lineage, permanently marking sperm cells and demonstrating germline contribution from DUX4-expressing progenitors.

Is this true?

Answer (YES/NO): YES